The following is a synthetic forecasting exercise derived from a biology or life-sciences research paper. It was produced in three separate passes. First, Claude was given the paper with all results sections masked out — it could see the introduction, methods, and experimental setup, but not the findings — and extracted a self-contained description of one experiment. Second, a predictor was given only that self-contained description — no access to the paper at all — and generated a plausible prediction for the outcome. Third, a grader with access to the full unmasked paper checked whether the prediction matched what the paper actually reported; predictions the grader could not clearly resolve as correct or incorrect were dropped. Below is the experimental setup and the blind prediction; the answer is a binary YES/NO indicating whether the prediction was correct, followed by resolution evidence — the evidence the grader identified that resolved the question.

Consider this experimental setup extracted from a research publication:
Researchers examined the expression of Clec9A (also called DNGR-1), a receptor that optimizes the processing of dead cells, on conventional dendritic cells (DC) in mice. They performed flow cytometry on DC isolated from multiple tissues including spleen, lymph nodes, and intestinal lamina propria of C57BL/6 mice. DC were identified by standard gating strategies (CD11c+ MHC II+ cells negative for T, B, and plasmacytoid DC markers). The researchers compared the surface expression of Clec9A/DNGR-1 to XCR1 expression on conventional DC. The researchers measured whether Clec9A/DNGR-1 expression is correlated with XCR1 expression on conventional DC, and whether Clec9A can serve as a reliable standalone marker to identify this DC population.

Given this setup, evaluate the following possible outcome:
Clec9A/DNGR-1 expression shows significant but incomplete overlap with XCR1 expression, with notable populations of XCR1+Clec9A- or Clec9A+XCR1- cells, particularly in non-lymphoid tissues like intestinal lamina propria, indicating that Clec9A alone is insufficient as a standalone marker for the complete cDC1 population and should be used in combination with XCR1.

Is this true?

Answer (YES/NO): NO